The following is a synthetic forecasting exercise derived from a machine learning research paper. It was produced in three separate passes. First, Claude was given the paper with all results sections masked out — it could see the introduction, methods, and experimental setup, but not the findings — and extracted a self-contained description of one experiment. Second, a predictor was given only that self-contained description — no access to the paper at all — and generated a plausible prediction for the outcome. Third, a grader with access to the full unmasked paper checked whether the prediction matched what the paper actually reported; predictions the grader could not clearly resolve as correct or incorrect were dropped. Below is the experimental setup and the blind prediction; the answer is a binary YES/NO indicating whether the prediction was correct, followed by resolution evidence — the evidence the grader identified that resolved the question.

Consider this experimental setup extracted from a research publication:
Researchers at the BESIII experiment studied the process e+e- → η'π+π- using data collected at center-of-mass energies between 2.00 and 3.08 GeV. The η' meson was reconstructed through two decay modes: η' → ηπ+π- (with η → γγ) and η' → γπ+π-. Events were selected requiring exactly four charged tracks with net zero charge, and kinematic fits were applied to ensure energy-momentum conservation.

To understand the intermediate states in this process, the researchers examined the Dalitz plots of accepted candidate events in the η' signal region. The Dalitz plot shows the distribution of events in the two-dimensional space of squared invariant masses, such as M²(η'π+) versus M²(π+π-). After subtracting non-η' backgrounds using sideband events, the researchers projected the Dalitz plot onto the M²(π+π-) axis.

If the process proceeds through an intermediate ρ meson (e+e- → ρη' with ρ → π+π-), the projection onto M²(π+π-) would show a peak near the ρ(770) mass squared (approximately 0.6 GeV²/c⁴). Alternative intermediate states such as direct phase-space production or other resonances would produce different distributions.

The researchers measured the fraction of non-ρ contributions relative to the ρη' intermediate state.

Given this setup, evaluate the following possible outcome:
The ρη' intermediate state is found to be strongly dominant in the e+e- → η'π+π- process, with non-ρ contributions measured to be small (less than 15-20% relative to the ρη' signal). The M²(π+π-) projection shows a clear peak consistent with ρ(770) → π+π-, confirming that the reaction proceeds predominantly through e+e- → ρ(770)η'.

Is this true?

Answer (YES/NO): YES